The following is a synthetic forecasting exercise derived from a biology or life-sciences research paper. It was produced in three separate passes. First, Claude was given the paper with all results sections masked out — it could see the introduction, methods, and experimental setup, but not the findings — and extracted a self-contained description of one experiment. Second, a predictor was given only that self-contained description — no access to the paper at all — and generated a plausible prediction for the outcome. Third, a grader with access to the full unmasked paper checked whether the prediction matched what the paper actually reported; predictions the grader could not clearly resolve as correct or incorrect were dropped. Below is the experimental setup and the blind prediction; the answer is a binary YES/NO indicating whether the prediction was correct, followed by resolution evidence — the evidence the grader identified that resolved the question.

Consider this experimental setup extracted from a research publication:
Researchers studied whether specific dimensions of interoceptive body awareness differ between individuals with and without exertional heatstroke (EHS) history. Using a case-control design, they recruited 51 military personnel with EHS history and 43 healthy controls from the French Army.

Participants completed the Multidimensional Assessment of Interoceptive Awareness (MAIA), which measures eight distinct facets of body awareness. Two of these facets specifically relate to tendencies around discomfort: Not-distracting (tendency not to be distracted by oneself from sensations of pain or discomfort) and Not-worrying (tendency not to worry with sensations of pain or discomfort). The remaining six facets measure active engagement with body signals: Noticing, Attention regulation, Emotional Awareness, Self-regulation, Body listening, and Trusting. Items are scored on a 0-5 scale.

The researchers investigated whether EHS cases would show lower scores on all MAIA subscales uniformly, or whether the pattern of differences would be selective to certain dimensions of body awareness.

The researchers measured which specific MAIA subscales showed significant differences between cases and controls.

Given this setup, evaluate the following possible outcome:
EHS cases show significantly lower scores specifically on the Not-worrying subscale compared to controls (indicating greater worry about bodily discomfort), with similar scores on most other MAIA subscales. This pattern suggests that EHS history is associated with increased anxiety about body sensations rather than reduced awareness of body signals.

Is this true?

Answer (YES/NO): NO